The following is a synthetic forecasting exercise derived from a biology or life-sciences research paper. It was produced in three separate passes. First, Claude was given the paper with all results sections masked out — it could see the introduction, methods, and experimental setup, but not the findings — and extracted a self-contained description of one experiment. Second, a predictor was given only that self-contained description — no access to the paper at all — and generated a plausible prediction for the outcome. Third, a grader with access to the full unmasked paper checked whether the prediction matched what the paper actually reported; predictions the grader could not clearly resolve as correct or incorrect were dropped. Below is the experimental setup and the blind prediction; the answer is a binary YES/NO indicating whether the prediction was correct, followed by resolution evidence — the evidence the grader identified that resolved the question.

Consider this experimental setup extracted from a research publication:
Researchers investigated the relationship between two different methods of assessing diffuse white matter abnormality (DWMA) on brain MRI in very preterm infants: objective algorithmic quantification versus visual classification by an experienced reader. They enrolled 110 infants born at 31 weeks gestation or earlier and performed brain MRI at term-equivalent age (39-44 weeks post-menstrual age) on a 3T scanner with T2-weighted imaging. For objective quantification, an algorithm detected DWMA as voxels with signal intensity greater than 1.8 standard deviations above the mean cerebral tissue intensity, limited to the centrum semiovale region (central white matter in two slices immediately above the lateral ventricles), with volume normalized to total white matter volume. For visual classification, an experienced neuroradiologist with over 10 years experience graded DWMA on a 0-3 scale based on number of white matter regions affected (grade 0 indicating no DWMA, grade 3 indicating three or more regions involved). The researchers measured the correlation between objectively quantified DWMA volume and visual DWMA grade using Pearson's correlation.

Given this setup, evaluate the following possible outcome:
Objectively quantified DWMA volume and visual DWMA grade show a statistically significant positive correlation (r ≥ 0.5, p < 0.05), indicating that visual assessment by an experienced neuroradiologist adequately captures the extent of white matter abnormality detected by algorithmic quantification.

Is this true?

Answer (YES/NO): NO